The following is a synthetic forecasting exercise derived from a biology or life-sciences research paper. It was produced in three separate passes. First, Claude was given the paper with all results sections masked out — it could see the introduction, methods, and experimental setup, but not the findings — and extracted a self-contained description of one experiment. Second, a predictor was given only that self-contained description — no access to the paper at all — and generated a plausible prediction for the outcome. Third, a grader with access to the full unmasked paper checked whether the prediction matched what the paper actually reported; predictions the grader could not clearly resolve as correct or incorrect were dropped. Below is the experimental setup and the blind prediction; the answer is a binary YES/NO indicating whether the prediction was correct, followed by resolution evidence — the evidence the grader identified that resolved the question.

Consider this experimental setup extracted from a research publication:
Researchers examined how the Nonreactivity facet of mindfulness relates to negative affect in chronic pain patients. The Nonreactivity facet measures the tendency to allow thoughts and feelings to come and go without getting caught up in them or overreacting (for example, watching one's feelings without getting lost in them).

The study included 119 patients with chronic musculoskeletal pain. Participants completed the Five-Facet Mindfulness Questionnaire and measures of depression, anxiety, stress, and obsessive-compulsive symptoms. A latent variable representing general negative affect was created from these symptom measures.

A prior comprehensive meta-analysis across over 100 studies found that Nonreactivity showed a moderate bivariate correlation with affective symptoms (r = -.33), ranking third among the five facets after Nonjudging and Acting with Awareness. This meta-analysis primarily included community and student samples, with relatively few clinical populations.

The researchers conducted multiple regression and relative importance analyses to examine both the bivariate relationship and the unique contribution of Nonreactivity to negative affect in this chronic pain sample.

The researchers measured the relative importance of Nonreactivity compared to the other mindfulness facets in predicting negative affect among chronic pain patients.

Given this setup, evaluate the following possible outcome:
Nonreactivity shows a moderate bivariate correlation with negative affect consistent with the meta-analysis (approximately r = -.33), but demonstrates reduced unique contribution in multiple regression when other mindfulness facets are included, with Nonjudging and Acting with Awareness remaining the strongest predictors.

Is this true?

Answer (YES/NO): NO